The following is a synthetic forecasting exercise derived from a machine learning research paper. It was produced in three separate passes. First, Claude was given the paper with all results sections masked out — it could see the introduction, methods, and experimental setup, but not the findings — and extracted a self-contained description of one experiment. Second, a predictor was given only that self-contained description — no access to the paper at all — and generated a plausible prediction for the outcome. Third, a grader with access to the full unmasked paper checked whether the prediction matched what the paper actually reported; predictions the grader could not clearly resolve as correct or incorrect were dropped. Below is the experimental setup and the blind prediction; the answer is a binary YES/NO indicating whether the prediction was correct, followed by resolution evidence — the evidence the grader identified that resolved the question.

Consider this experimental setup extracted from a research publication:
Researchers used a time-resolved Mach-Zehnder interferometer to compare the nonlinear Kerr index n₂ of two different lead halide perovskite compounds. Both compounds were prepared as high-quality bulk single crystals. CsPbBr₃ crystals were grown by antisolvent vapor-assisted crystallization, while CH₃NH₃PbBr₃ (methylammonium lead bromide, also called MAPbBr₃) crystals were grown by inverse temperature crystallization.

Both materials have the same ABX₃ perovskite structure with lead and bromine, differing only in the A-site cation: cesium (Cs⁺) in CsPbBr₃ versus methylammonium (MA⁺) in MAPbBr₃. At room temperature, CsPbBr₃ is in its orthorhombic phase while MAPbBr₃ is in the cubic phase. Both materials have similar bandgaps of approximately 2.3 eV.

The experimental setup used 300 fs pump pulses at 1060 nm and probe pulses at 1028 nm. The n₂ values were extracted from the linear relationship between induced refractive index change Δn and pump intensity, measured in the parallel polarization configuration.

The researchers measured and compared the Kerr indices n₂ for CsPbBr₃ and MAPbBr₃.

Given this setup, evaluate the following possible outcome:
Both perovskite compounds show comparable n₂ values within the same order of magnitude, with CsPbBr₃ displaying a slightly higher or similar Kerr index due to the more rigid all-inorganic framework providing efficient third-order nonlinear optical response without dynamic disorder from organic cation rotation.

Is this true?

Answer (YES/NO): NO